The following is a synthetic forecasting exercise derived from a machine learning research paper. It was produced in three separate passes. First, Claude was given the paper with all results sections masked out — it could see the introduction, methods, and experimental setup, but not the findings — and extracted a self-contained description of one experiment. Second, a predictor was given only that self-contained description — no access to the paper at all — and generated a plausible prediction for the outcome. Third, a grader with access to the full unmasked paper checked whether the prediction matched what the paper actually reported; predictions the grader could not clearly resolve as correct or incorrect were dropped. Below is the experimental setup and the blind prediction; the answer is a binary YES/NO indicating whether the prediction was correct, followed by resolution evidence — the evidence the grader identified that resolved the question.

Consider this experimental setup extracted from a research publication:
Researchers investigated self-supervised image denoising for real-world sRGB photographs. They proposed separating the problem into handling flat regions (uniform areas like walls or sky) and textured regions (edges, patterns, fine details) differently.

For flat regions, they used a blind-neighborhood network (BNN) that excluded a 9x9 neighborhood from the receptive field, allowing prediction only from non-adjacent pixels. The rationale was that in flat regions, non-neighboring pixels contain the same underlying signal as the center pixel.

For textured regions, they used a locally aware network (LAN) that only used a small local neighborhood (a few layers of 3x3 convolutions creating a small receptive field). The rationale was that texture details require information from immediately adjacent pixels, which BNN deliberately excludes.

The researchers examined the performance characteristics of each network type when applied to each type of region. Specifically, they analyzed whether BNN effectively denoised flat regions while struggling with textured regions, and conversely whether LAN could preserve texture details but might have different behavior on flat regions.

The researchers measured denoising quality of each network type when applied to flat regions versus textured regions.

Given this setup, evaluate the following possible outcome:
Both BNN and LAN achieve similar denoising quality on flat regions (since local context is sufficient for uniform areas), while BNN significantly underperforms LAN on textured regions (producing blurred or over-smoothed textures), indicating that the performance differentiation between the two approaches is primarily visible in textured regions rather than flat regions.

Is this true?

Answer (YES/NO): NO